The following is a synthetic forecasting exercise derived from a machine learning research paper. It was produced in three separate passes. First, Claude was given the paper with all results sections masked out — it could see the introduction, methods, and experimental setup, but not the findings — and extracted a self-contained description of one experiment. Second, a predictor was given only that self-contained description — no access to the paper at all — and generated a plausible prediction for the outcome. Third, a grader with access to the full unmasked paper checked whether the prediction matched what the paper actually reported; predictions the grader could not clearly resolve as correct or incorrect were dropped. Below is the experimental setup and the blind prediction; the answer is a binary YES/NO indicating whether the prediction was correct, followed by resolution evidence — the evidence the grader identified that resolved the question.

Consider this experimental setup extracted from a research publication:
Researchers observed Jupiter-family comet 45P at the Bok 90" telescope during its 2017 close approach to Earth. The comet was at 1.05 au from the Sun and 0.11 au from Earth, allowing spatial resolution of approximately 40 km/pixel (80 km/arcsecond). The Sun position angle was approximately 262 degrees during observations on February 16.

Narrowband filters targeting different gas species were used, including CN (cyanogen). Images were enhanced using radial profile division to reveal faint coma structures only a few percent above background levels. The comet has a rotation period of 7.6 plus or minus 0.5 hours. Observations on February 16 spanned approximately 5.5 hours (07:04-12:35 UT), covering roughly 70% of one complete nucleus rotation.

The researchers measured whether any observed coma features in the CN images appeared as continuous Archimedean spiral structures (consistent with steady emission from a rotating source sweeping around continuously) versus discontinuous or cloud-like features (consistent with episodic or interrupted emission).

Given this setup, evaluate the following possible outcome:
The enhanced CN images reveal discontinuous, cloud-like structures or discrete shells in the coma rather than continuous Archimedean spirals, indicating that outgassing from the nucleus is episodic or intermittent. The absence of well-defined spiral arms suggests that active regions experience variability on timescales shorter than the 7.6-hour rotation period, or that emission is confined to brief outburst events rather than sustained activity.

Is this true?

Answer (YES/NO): YES